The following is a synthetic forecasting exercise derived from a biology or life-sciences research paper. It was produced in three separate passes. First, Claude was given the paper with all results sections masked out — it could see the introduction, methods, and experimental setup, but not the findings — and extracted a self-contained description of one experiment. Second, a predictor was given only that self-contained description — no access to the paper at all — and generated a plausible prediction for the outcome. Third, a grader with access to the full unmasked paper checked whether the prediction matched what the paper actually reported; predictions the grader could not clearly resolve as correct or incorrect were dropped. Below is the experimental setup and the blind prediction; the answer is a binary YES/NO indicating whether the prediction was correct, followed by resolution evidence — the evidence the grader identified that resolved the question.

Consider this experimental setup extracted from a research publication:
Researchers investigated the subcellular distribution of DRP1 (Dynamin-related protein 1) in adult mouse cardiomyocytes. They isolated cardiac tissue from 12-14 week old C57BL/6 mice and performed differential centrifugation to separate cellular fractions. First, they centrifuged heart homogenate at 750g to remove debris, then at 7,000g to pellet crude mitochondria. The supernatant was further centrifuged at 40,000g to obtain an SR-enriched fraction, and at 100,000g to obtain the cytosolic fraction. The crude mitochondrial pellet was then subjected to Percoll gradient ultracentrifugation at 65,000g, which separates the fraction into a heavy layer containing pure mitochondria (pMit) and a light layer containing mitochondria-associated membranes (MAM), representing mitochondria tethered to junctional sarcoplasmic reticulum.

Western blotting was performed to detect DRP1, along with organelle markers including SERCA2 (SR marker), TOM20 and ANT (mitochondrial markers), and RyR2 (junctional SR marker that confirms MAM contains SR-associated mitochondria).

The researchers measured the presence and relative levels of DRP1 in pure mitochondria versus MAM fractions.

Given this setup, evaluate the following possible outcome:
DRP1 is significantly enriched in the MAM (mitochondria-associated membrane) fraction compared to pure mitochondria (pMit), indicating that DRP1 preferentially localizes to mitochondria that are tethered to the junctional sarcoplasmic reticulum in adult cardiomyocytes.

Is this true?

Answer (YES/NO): YES